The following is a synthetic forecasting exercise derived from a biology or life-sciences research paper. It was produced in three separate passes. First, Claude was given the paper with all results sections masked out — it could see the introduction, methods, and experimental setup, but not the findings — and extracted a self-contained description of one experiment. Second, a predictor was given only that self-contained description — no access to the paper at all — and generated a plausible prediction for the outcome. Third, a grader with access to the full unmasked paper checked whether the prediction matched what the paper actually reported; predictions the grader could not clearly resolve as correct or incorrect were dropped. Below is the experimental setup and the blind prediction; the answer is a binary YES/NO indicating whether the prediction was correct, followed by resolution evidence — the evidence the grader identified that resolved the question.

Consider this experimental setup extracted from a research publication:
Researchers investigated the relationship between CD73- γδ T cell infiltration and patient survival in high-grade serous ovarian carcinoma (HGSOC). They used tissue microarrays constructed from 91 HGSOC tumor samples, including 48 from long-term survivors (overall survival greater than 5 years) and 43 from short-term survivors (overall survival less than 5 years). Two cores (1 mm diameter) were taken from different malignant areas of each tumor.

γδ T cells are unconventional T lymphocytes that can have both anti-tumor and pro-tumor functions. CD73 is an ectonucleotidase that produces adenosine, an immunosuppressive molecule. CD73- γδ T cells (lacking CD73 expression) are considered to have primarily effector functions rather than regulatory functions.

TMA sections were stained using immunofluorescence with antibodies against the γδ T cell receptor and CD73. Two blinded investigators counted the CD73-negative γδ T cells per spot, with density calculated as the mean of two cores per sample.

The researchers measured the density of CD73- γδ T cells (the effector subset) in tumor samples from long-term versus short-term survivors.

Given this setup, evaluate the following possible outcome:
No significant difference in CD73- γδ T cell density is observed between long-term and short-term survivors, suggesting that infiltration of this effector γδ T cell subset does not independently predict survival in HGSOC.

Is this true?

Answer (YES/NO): NO